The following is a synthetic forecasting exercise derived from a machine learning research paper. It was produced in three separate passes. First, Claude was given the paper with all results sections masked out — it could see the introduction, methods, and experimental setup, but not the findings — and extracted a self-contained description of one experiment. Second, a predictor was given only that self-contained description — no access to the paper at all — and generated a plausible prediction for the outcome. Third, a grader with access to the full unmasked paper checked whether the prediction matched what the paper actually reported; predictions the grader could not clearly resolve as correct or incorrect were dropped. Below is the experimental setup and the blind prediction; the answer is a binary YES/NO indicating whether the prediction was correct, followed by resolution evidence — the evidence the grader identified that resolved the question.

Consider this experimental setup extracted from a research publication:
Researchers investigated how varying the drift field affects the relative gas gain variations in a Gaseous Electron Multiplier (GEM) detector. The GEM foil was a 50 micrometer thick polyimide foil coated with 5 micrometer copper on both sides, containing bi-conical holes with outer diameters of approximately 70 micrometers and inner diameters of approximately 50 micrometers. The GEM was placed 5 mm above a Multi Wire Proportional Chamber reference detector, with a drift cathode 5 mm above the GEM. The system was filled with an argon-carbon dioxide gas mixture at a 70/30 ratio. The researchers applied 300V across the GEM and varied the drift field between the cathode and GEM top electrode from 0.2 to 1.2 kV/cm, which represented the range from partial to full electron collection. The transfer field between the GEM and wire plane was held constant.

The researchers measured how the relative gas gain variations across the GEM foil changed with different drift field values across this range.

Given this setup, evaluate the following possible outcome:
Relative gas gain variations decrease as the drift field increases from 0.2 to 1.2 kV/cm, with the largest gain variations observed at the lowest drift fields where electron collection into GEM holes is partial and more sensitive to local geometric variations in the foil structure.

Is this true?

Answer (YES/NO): NO